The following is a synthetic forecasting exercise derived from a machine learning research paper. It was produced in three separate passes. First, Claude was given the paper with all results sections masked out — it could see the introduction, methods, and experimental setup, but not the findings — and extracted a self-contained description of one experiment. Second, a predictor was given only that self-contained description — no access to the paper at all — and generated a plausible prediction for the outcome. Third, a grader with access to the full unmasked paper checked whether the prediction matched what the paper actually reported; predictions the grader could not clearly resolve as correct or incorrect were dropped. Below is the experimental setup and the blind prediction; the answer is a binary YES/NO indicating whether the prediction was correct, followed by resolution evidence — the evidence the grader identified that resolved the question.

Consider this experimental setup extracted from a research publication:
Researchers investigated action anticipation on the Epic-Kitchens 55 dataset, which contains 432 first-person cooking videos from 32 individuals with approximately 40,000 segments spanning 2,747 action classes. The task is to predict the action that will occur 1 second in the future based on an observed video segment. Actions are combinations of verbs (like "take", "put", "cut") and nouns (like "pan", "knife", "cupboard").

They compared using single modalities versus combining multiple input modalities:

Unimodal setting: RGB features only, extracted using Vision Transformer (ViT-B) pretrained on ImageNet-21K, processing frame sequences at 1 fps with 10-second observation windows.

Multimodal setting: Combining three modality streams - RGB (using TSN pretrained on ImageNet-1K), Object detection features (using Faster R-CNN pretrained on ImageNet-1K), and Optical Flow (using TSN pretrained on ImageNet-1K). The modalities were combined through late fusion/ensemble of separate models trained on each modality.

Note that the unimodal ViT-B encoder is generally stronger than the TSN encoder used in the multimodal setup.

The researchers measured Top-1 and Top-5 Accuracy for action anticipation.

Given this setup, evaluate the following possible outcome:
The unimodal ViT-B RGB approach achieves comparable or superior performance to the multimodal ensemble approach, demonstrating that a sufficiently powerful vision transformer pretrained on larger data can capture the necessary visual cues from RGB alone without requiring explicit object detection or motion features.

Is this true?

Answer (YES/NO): NO